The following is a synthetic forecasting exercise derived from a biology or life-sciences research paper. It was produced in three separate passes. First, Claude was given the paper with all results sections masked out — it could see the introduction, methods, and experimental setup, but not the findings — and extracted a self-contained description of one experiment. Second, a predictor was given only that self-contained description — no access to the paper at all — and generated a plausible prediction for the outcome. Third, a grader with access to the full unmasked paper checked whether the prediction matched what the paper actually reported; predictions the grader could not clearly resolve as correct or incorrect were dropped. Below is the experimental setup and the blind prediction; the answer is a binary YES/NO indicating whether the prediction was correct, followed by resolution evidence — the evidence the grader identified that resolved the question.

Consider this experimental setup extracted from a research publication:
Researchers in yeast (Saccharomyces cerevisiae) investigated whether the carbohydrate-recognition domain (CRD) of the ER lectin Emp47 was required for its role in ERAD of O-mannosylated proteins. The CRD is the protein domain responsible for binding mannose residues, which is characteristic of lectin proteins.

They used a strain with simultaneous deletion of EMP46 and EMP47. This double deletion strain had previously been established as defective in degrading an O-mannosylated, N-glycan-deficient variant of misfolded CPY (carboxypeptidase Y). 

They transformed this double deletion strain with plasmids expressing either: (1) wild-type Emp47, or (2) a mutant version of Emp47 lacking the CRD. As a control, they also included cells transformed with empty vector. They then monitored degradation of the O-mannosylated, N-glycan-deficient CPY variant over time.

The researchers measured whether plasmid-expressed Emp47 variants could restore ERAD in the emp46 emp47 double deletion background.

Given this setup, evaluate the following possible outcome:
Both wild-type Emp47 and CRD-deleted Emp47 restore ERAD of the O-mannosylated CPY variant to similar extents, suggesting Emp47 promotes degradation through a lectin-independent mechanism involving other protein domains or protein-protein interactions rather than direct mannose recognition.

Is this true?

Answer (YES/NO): NO